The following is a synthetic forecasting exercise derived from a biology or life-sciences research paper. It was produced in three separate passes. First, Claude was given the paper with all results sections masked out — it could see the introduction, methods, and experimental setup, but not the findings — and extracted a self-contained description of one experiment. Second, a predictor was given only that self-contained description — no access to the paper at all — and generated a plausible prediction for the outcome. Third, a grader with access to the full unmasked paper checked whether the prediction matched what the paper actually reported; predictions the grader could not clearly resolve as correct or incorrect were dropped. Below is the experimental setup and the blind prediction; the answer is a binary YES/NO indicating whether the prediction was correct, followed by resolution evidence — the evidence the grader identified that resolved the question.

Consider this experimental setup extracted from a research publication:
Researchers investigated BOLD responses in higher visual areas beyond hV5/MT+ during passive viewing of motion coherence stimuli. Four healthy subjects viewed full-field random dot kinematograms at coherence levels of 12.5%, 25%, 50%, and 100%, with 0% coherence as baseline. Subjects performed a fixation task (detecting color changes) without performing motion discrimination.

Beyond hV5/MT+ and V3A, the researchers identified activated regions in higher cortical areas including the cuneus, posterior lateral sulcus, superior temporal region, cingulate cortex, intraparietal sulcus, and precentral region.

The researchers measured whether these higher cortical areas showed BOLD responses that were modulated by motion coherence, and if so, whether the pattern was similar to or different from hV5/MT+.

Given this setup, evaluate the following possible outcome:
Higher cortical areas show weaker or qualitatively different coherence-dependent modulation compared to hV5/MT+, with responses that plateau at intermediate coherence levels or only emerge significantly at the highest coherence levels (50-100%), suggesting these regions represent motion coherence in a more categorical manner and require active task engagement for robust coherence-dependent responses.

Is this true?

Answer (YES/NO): NO